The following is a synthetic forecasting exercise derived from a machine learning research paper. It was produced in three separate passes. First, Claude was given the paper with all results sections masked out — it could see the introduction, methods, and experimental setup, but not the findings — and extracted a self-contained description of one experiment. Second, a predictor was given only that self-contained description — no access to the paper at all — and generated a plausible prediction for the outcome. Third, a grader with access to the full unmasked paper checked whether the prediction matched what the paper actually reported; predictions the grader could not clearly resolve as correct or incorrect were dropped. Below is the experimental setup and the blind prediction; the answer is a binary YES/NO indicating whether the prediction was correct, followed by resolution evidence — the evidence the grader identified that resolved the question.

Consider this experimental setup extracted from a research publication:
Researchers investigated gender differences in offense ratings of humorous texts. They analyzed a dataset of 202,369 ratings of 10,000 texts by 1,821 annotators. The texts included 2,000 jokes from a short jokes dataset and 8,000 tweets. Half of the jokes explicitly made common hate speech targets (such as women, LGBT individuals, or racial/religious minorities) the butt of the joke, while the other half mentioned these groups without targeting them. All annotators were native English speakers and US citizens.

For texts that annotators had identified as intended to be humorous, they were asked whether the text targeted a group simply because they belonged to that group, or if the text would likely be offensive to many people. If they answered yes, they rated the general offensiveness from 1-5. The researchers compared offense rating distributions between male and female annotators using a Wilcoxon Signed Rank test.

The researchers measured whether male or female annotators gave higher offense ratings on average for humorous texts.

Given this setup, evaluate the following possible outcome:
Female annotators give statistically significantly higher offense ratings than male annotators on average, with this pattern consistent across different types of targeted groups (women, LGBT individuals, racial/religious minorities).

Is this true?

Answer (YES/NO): NO